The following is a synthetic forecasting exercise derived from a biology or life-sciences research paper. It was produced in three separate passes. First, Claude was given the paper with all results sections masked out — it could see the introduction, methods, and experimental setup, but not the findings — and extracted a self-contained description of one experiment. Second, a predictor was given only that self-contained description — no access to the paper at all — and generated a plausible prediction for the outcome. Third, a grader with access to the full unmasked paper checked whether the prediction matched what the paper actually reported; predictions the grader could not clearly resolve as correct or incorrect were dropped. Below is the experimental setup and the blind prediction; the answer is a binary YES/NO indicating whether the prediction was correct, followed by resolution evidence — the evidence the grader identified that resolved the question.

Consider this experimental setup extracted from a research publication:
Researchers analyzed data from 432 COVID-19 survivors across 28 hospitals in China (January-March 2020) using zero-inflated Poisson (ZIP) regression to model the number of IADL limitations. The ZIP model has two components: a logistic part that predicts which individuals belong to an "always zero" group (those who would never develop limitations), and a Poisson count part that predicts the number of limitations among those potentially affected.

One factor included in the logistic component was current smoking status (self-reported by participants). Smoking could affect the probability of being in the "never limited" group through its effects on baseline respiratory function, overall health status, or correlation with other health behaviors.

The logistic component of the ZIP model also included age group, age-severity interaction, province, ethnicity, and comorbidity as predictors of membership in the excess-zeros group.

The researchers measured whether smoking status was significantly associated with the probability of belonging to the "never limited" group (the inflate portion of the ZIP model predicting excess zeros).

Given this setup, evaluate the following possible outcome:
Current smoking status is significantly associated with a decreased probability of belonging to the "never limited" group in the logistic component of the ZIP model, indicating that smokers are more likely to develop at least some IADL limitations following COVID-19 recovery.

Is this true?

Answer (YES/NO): NO